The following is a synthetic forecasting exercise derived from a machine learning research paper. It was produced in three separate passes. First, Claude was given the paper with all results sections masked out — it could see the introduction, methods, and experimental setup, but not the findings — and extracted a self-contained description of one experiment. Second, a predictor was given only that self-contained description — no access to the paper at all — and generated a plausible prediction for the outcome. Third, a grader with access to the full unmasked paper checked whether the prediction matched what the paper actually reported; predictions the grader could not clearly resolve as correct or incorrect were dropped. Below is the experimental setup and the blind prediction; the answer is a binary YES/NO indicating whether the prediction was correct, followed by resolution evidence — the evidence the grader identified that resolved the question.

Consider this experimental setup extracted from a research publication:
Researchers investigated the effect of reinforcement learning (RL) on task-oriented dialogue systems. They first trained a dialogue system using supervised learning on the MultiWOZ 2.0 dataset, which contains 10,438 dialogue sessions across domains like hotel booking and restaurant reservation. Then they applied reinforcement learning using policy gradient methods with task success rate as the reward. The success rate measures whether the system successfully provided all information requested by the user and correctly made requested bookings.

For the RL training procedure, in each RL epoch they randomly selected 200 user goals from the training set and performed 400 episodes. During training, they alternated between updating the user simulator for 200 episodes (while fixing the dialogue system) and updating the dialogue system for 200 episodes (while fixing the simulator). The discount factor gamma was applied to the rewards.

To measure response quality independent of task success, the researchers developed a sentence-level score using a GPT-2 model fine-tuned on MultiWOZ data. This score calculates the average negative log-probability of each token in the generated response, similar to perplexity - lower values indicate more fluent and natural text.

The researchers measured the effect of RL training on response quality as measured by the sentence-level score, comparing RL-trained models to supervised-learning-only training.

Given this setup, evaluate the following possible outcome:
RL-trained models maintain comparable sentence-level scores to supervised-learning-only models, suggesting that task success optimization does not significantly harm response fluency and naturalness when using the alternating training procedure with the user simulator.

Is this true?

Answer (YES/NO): NO